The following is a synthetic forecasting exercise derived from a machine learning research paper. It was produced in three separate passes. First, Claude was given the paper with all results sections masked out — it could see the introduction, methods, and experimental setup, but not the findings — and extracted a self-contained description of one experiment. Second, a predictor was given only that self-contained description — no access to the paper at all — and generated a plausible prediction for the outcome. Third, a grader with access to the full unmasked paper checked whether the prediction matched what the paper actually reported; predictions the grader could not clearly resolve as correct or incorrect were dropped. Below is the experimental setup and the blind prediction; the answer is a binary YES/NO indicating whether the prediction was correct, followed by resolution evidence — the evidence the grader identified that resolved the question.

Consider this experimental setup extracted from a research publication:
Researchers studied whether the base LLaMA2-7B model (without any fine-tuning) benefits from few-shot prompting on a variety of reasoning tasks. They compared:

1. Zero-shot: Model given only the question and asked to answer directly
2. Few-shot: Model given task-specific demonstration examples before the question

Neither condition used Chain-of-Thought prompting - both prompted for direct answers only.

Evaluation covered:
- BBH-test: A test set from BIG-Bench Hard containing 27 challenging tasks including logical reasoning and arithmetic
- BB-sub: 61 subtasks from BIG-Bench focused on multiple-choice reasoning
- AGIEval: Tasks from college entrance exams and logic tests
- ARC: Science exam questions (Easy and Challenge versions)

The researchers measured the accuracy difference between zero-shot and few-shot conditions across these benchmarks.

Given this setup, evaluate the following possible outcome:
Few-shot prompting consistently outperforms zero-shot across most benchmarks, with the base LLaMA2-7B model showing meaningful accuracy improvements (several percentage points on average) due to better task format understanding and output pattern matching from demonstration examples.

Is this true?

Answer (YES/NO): YES